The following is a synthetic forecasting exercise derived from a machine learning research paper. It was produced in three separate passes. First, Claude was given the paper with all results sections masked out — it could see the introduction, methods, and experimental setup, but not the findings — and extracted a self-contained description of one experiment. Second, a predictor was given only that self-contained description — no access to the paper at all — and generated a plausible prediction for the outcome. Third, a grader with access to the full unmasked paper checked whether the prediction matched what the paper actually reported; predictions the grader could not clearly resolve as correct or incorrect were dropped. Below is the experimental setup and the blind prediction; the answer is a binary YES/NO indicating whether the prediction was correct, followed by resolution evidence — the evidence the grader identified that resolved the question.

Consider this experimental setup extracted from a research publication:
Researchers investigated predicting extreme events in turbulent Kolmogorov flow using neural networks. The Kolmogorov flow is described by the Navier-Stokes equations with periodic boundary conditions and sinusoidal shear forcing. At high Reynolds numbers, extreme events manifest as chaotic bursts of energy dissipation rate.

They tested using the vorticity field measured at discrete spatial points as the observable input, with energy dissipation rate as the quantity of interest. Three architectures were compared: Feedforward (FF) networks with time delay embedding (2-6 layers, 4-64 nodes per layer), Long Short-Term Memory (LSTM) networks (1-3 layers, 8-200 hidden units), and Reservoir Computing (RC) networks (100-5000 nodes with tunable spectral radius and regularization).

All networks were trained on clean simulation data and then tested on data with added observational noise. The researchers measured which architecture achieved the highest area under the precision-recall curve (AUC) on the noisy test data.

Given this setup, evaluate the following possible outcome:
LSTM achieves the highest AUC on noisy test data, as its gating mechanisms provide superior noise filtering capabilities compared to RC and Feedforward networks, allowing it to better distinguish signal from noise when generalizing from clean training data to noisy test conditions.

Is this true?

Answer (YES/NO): NO